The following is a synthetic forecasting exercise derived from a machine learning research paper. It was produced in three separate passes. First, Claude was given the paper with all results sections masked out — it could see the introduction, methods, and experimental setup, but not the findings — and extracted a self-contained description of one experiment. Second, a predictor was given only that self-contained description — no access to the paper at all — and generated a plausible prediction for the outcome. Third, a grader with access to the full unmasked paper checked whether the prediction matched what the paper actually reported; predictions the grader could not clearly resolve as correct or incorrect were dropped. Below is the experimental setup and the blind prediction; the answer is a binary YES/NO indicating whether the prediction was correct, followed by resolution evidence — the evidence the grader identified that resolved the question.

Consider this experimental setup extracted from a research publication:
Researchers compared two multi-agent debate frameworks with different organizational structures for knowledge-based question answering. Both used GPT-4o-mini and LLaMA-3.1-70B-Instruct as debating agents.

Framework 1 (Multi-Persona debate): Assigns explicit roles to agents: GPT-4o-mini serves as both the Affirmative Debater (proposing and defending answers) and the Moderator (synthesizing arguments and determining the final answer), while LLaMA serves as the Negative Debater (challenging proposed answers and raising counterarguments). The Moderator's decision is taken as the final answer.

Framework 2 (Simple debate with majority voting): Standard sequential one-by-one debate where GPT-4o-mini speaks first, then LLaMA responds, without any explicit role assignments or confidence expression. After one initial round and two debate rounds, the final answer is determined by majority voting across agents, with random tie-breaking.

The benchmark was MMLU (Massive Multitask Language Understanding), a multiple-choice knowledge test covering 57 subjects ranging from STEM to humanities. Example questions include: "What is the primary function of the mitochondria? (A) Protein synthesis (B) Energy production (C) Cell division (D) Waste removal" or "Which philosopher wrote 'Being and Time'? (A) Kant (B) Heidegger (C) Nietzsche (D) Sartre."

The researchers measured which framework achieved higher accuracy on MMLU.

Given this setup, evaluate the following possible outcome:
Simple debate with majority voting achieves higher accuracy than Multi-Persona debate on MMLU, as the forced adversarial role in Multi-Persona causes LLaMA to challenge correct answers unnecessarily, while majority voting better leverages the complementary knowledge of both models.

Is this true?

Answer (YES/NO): YES